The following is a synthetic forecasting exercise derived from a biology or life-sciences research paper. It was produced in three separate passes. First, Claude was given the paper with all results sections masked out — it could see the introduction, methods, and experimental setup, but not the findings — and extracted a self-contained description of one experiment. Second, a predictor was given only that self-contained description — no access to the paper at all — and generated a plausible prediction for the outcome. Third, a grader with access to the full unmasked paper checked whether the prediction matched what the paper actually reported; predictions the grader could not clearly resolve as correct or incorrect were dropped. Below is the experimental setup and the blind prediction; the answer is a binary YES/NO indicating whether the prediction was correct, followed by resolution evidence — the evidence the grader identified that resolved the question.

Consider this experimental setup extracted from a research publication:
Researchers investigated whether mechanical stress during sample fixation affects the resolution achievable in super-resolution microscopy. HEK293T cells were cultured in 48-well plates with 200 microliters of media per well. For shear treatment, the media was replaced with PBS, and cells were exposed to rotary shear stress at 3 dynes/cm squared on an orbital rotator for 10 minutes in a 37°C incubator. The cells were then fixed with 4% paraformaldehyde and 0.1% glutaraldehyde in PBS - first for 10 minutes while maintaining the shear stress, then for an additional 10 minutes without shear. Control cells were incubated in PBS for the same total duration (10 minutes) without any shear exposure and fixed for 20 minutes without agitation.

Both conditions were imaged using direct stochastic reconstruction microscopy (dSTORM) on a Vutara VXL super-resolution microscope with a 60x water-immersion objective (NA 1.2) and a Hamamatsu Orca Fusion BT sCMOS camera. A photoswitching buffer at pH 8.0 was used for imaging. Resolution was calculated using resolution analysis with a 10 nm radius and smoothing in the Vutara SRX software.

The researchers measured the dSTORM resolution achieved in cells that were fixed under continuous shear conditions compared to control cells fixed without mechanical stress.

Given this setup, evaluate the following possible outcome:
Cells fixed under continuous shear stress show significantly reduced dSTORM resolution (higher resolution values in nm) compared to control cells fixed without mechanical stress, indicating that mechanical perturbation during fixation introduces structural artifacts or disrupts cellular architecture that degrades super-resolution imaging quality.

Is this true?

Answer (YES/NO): NO